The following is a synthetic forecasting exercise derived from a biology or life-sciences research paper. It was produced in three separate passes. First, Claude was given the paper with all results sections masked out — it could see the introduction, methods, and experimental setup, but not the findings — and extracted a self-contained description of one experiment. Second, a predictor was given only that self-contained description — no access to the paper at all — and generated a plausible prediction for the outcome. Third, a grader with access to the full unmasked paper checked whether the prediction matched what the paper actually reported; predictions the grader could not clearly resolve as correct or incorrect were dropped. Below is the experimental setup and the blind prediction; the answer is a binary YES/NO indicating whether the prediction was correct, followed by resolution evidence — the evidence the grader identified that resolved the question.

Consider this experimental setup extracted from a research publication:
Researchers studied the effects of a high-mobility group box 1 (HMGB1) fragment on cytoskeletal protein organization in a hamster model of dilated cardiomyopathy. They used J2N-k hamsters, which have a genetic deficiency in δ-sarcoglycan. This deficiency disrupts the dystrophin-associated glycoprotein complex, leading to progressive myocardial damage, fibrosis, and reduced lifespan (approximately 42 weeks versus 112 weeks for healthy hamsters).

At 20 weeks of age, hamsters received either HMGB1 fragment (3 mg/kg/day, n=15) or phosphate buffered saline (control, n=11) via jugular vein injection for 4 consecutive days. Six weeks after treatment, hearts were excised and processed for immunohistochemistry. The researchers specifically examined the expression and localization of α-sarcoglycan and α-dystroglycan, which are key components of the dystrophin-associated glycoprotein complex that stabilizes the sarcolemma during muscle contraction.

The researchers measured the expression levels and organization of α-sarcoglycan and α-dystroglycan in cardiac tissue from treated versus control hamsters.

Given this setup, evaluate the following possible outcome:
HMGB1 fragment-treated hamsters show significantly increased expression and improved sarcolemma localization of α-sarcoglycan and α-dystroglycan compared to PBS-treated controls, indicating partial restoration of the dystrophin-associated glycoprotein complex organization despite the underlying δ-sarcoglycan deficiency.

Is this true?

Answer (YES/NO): YES